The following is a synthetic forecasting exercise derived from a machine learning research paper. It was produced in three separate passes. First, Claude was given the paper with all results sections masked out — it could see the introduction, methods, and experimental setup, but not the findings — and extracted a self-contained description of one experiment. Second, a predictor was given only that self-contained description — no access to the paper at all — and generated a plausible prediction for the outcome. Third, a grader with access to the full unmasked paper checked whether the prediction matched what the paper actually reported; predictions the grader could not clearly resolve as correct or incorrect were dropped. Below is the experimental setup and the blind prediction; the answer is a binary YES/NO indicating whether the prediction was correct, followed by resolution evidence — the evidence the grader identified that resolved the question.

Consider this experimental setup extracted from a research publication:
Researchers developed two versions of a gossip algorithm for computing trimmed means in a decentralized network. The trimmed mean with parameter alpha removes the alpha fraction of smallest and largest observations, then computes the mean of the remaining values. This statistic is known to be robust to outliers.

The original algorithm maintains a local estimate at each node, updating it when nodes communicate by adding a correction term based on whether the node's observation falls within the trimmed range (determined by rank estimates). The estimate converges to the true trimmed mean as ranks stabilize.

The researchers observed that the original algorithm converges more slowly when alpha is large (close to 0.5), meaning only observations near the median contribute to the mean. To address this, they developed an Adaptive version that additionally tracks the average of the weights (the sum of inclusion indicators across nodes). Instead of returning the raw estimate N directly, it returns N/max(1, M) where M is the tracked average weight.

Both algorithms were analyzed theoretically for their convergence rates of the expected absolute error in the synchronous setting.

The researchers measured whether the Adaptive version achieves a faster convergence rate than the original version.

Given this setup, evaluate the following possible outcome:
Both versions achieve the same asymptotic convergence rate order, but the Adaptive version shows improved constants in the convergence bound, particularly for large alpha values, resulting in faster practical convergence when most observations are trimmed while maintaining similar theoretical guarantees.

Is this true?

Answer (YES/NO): NO